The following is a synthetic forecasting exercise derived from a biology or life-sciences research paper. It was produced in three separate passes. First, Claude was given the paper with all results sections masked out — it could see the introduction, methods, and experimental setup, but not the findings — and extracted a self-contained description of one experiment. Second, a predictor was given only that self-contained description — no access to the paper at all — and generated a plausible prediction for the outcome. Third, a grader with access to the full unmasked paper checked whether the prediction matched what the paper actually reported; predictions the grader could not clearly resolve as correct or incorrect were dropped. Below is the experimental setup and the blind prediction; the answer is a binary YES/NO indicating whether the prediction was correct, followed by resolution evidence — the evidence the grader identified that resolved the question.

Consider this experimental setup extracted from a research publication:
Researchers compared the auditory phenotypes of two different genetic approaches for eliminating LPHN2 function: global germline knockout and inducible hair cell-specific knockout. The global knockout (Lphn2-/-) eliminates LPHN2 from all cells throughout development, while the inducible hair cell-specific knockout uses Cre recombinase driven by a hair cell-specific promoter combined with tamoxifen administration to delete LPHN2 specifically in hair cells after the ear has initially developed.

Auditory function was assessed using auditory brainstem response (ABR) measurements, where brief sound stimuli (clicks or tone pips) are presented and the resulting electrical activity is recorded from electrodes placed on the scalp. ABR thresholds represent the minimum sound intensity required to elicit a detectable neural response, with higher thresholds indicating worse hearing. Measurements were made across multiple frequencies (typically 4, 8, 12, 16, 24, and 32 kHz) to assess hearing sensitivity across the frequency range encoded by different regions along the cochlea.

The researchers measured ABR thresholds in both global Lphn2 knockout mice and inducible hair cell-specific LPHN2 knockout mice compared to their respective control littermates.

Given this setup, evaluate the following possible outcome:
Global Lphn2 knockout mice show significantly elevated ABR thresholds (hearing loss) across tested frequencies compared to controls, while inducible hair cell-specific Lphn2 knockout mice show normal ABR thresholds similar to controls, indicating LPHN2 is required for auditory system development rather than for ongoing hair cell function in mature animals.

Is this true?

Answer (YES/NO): NO